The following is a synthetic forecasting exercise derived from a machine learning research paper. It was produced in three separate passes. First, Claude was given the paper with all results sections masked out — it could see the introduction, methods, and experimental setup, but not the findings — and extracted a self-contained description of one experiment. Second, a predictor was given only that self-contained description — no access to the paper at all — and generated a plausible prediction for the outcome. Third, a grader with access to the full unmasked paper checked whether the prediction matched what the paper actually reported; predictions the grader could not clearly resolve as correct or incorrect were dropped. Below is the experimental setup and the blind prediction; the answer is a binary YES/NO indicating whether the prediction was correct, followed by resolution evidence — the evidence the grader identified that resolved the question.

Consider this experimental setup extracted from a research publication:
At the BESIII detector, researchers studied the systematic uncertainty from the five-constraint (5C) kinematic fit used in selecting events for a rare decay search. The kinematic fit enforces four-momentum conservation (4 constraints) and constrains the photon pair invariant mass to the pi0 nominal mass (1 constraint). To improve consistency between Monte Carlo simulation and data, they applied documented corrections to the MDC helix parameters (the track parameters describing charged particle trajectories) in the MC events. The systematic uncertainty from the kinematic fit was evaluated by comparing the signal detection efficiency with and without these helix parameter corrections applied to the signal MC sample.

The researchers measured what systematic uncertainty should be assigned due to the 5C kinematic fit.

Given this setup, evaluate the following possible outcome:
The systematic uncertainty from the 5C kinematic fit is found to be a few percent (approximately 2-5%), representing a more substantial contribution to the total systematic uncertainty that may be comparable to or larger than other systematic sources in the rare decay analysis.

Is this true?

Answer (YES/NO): NO